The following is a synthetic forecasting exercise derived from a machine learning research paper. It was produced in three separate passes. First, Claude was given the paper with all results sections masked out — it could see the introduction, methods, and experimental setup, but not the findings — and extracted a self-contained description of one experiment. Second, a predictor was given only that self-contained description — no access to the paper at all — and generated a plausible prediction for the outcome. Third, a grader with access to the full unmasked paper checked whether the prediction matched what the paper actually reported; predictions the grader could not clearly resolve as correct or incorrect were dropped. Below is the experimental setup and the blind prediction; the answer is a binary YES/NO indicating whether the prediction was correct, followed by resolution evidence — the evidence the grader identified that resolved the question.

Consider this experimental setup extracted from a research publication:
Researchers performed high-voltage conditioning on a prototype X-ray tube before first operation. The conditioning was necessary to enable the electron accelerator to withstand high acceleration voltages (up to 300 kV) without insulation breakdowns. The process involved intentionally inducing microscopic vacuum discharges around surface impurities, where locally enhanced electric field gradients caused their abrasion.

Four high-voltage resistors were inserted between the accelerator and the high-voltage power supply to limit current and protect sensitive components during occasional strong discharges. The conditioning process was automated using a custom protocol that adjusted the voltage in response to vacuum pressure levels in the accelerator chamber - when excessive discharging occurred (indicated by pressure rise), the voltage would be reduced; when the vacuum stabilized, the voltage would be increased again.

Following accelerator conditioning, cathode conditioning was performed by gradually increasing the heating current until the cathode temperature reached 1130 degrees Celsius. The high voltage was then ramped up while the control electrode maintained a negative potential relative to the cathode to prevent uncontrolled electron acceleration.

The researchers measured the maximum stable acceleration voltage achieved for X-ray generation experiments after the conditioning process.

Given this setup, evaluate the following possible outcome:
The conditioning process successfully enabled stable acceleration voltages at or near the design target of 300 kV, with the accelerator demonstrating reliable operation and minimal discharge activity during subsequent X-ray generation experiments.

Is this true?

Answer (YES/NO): NO